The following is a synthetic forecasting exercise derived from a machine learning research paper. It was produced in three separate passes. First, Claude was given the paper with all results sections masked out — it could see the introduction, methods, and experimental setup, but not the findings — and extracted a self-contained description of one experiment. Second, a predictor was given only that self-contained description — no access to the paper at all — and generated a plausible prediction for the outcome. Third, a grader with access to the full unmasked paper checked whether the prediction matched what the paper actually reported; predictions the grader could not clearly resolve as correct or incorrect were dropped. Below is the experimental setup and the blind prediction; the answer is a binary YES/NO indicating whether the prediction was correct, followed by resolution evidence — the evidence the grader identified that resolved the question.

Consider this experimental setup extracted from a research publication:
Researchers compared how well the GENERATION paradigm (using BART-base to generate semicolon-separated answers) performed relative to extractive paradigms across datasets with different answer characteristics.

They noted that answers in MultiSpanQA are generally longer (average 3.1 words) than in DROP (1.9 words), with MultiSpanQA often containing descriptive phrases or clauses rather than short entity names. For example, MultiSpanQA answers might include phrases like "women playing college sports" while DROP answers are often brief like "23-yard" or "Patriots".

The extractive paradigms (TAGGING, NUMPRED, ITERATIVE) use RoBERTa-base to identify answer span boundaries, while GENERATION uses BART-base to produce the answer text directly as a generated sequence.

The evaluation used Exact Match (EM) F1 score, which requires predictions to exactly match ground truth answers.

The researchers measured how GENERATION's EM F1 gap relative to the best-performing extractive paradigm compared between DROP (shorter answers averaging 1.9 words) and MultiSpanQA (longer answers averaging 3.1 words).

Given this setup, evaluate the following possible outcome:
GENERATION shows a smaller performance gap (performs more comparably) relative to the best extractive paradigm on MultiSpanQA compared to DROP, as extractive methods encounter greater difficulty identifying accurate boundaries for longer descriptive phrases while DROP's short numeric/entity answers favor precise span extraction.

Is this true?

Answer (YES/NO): YES